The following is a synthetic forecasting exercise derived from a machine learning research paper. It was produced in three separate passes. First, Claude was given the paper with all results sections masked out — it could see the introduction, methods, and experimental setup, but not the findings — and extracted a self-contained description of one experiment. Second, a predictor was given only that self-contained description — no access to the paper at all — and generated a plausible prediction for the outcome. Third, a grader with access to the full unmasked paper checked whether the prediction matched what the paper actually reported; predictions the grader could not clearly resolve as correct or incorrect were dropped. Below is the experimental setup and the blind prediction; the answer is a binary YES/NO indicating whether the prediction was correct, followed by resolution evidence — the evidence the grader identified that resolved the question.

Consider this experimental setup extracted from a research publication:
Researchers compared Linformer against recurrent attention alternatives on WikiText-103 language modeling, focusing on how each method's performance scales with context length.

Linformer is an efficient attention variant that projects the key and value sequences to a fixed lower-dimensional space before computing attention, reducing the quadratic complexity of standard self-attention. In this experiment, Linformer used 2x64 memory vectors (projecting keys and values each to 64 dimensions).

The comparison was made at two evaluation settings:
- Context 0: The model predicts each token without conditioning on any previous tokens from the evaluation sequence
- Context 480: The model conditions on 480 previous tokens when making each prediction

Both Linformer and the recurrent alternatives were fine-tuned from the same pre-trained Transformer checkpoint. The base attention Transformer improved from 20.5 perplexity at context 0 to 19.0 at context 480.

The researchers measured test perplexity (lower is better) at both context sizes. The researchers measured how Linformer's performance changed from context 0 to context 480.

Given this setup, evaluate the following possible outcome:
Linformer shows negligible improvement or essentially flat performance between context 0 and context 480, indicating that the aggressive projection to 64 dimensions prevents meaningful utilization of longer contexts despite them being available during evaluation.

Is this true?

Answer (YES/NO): NO